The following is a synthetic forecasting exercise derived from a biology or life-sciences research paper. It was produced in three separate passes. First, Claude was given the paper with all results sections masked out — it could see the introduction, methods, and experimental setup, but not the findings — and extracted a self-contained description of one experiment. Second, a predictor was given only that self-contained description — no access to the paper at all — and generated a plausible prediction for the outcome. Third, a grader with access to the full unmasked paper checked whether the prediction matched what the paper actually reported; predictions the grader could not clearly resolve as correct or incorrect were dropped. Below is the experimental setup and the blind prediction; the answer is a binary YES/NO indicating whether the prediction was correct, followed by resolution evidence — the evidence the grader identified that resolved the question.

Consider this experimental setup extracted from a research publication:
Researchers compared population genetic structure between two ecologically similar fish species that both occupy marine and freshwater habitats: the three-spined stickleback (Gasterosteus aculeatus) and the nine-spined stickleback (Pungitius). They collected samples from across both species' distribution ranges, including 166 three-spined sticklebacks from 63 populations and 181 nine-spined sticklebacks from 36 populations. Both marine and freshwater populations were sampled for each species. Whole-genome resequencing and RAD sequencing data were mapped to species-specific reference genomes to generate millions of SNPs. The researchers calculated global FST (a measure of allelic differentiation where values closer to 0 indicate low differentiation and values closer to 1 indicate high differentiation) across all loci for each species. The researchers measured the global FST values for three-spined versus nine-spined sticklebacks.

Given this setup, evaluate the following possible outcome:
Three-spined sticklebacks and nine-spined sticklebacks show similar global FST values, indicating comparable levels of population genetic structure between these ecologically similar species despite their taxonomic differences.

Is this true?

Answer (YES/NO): NO